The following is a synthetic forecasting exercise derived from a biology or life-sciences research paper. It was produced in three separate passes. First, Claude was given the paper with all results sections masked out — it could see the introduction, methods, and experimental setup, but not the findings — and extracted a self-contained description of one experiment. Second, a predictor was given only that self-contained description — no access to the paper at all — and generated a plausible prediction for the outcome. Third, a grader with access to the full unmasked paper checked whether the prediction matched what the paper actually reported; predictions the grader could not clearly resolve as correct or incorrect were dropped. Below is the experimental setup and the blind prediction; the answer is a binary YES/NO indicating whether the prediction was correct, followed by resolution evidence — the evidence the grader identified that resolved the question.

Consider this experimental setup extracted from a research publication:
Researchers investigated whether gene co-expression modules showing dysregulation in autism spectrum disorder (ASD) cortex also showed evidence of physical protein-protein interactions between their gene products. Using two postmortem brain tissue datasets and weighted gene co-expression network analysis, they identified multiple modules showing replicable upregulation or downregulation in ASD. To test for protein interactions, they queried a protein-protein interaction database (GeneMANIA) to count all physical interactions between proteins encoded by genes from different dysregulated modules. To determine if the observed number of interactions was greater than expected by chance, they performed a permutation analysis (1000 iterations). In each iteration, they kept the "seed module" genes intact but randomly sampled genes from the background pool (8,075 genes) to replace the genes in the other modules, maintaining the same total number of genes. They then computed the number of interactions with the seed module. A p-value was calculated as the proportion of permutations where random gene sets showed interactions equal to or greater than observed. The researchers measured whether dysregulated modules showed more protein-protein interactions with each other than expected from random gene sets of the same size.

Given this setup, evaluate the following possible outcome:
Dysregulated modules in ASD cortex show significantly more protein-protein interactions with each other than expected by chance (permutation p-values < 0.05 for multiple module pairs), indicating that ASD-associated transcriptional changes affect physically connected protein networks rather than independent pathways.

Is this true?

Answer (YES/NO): YES